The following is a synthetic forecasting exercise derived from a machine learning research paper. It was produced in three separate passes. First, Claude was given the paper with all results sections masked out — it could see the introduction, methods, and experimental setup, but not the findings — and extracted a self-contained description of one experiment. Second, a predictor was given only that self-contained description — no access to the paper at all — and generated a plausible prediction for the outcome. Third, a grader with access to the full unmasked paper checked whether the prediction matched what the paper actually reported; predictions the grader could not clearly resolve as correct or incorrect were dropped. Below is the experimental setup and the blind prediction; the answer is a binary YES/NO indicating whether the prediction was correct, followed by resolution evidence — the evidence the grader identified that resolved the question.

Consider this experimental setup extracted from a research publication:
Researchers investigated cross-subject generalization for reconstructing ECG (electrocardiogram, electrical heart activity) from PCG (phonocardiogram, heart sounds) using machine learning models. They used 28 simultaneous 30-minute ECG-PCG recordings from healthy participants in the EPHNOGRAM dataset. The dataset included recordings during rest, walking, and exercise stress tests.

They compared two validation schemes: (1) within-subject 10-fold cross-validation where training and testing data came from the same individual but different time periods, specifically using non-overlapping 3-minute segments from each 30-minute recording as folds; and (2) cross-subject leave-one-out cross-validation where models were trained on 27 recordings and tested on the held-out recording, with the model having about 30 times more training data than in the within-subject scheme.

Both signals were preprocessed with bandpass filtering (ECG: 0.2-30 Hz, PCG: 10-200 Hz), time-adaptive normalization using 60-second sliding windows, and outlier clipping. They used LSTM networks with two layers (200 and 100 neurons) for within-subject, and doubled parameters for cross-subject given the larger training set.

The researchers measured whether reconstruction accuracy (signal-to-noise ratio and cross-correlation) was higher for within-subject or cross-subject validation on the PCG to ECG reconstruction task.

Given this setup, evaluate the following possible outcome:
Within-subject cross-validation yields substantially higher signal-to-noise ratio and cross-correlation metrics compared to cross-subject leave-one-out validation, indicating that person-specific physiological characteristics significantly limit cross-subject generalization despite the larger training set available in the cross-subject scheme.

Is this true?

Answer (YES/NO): YES